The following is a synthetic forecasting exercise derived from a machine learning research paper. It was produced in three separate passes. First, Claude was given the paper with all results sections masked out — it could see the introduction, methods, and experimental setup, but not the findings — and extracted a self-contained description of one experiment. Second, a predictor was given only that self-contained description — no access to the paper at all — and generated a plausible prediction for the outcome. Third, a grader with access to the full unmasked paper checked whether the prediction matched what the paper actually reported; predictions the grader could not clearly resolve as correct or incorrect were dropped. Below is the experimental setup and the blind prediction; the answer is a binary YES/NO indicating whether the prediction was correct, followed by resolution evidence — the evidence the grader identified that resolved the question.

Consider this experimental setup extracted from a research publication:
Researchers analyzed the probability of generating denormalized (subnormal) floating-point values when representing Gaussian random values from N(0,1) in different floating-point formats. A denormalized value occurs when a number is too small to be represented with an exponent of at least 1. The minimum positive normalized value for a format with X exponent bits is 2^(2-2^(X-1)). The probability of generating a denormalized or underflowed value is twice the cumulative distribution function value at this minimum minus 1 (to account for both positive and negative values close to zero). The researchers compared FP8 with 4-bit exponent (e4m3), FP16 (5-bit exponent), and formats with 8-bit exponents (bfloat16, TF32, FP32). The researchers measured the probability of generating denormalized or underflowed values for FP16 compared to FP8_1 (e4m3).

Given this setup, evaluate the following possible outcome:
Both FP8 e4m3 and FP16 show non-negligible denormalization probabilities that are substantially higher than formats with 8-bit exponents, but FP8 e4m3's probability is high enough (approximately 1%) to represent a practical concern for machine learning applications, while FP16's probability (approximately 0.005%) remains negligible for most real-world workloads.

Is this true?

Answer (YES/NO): NO